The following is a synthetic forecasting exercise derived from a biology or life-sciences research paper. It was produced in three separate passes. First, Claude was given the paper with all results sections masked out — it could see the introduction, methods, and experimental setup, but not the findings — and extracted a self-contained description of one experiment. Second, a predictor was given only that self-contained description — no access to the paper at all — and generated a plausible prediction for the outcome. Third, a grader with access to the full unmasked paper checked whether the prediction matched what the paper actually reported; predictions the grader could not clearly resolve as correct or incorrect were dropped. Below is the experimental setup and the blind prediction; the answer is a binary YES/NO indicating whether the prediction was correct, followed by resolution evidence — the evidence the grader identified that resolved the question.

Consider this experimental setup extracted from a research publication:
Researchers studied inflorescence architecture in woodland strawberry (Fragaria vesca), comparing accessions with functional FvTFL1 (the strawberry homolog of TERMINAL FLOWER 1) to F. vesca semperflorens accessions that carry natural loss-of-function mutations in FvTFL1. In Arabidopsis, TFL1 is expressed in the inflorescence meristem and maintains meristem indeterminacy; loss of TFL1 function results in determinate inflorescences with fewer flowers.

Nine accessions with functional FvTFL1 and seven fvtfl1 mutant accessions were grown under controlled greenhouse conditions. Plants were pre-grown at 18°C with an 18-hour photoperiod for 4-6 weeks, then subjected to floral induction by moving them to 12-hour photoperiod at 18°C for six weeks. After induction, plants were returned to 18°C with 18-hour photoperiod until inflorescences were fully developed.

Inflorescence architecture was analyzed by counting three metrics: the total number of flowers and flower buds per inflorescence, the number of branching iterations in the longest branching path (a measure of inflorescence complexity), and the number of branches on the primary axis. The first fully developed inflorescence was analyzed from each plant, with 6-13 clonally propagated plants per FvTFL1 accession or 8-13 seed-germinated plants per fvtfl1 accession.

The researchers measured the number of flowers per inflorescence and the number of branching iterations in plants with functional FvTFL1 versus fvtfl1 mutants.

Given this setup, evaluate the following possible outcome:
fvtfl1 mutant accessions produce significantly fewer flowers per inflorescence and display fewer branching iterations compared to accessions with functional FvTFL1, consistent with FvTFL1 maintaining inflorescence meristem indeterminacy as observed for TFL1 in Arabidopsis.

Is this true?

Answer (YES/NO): YES